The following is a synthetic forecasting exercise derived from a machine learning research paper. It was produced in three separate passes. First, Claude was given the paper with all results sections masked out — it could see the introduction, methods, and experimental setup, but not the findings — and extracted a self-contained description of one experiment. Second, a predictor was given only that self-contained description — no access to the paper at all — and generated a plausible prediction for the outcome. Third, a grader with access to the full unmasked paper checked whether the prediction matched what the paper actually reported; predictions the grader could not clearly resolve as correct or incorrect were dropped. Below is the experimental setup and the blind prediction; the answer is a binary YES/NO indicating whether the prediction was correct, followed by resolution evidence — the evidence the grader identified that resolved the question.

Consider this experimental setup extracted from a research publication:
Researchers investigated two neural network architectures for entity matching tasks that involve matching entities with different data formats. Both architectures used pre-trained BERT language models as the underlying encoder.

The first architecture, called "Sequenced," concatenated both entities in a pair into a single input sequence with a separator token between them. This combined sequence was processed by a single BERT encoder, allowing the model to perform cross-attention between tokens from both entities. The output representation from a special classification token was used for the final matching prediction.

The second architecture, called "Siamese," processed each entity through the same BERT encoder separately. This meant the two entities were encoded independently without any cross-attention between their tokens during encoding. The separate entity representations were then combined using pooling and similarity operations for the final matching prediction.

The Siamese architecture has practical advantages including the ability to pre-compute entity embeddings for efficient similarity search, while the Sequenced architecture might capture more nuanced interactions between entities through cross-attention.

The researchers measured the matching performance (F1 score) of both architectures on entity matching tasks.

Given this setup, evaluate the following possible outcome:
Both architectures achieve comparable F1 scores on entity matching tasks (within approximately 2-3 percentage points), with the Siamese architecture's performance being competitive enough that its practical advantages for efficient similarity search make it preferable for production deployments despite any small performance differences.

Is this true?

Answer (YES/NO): NO